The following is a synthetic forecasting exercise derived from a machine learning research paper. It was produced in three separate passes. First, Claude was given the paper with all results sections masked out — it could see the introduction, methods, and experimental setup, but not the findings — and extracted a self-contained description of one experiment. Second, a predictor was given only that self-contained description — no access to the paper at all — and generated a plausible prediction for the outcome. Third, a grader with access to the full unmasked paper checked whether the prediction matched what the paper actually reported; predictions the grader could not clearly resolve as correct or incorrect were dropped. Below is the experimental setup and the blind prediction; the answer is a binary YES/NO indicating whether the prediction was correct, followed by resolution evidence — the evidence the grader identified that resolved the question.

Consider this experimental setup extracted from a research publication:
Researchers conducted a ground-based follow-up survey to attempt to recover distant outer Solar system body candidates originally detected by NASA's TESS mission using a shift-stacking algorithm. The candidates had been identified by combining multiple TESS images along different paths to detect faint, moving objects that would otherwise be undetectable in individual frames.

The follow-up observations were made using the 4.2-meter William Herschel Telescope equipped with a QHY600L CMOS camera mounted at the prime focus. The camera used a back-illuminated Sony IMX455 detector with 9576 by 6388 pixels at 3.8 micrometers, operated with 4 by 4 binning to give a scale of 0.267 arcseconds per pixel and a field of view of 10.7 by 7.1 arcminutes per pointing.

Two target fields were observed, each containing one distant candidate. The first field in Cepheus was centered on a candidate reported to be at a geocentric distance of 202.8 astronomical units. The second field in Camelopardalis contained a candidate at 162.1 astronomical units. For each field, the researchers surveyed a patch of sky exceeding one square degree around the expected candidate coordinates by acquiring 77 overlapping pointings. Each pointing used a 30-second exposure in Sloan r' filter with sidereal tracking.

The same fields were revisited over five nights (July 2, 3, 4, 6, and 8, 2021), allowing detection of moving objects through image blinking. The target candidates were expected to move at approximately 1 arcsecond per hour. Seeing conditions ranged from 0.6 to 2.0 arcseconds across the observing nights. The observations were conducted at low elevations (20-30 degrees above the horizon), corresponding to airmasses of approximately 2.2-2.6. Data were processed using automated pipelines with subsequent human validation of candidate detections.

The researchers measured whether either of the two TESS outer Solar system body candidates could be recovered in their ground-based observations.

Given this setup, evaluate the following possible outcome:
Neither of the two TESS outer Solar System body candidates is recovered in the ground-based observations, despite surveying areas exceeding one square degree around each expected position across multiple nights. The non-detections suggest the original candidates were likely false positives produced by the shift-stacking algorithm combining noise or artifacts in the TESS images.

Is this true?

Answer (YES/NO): NO